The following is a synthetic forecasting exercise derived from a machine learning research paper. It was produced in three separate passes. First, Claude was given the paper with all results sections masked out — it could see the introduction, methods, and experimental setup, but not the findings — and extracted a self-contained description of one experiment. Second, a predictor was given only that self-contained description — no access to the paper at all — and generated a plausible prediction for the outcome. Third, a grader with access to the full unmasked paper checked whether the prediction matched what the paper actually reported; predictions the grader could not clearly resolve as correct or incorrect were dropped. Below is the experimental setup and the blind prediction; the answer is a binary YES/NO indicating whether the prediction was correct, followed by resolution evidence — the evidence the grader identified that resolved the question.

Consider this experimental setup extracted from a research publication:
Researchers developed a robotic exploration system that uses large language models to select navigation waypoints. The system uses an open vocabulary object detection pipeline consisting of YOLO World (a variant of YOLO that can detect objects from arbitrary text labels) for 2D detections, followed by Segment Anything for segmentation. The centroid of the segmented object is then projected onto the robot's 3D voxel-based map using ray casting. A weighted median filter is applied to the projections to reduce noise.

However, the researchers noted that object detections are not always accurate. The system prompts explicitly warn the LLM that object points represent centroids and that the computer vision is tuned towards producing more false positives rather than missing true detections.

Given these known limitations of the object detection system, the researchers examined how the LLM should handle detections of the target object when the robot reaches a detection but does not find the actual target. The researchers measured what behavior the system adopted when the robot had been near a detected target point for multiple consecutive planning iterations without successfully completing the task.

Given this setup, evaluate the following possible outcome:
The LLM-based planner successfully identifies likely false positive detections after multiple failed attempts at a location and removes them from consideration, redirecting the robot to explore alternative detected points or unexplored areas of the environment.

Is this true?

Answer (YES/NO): YES